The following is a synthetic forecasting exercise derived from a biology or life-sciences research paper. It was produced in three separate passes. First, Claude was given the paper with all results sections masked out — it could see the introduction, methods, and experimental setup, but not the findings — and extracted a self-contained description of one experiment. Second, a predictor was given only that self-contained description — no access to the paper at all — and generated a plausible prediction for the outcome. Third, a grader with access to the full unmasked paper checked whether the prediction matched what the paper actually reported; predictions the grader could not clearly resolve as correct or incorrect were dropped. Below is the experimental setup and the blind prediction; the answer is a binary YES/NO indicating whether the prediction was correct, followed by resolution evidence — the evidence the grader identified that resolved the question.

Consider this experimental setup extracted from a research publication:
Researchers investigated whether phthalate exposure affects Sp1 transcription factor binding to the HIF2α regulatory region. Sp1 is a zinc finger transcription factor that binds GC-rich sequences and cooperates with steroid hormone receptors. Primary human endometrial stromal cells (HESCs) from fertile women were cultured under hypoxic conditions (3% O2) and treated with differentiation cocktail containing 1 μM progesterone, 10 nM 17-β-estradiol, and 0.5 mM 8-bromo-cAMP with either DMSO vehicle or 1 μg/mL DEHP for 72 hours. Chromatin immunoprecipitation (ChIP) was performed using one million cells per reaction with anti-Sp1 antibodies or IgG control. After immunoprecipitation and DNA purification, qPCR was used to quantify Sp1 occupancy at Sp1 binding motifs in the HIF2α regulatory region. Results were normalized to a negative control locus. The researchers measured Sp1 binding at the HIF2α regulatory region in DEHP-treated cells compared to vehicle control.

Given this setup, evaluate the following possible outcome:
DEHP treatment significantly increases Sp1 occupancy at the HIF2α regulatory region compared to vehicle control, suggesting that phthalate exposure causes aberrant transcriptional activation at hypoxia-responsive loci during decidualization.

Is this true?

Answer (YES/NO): NO